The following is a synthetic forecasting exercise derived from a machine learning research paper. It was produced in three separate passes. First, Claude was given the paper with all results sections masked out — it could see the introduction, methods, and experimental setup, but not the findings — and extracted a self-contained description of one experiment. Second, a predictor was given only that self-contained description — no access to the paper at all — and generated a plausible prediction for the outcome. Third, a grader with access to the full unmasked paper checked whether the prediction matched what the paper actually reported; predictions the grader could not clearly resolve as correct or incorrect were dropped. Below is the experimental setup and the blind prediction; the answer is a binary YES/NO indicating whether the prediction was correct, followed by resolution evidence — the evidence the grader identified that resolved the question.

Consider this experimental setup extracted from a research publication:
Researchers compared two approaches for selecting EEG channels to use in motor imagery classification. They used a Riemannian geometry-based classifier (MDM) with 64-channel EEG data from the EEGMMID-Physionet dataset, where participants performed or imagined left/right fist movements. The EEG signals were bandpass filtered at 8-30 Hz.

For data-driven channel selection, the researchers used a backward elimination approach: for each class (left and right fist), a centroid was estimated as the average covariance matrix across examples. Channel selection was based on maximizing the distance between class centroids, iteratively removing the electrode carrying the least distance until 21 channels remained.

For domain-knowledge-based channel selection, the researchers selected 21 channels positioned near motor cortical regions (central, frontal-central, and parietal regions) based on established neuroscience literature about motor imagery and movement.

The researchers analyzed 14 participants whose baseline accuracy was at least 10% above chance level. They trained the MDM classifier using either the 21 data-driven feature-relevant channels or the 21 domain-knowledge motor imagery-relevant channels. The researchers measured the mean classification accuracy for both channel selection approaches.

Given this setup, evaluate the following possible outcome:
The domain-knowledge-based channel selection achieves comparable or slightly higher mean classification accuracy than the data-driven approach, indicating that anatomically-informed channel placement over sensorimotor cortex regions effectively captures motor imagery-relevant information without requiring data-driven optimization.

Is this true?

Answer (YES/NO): YES